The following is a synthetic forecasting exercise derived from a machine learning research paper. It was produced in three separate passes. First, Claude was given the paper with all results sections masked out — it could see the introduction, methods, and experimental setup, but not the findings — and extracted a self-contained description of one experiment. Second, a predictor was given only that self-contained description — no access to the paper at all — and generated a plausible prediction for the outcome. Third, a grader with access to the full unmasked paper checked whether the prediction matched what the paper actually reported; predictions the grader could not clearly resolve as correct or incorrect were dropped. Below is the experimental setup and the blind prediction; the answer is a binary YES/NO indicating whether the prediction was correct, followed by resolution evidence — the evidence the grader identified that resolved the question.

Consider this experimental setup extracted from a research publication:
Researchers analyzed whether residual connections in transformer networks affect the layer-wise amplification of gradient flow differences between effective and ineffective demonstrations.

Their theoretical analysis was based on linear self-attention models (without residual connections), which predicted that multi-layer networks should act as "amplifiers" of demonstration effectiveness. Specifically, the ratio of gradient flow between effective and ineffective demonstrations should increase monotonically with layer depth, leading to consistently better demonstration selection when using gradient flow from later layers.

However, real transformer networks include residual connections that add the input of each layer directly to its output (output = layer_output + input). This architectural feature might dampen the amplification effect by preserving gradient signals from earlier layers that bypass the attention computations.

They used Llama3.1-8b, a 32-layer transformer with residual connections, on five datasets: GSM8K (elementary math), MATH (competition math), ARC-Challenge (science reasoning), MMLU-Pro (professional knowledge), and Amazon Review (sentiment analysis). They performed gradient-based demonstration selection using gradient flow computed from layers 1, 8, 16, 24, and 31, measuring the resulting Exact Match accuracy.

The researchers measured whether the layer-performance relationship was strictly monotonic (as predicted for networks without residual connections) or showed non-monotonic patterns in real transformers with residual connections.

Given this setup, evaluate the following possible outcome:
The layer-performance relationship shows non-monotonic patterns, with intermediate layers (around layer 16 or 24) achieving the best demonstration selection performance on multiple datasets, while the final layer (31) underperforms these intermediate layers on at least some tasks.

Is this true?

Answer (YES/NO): NO